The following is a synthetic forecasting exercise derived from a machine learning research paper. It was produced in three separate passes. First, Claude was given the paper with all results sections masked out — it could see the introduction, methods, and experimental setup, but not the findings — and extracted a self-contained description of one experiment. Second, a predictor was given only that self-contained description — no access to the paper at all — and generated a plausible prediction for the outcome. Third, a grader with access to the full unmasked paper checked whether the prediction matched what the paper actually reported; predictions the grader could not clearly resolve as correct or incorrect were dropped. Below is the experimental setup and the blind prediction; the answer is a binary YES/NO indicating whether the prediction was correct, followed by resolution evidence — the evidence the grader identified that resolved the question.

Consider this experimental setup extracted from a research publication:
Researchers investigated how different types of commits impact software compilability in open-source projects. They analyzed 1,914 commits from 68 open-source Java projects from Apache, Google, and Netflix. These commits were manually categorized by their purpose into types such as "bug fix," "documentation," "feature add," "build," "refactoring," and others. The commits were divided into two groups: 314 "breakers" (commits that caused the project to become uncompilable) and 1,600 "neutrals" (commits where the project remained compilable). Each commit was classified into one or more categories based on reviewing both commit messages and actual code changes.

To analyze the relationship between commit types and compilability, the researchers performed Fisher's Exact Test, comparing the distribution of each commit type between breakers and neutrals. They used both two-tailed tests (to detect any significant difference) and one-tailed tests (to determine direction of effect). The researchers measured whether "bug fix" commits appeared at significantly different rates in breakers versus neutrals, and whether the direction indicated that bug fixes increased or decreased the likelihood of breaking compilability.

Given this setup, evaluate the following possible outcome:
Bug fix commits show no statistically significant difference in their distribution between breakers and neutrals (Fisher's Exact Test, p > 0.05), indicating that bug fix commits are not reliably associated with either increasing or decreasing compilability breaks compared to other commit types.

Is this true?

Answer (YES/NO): NO